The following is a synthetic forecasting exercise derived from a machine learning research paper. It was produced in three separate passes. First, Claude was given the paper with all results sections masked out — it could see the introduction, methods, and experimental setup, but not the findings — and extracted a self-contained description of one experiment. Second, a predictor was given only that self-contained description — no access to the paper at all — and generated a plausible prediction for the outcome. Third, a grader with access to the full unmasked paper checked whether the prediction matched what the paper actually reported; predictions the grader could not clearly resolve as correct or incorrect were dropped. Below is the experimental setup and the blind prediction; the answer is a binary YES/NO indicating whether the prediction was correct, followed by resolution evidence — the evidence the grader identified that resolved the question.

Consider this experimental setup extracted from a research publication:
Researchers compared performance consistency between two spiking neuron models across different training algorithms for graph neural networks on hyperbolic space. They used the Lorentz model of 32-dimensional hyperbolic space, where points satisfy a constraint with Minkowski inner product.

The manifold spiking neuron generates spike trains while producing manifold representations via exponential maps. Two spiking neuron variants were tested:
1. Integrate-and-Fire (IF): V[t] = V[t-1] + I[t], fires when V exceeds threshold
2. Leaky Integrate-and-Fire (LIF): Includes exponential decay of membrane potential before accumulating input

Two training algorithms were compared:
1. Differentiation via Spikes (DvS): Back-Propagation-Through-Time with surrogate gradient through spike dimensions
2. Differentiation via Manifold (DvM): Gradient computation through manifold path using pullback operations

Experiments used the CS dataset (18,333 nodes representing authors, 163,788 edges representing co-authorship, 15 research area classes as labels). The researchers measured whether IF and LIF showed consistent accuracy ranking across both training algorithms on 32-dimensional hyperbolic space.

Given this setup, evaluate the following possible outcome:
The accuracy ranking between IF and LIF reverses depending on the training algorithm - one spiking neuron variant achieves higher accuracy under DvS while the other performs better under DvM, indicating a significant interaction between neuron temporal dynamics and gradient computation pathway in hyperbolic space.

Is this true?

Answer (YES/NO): YES